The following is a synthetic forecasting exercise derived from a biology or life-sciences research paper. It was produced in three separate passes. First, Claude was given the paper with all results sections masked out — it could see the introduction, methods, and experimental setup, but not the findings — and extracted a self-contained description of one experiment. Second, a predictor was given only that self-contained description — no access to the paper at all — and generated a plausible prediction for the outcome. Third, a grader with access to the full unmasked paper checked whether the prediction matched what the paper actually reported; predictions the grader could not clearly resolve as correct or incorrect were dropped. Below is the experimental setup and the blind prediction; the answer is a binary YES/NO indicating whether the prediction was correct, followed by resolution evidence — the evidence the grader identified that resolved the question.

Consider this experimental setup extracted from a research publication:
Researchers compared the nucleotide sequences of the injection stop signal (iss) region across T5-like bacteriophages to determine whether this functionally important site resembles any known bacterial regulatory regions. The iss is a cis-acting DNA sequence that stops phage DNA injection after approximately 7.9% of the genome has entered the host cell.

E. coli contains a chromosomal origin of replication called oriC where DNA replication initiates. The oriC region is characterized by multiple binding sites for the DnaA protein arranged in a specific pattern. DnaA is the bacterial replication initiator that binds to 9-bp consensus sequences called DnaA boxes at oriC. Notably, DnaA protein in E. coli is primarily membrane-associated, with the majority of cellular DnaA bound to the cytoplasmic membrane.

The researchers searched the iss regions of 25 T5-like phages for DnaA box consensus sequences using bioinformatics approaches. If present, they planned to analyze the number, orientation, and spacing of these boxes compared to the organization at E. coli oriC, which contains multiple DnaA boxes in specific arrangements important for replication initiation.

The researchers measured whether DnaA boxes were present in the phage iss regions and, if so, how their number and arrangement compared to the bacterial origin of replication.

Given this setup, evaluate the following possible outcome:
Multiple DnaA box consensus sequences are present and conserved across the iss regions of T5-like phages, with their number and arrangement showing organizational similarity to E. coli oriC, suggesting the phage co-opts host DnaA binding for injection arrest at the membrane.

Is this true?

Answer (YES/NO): YES